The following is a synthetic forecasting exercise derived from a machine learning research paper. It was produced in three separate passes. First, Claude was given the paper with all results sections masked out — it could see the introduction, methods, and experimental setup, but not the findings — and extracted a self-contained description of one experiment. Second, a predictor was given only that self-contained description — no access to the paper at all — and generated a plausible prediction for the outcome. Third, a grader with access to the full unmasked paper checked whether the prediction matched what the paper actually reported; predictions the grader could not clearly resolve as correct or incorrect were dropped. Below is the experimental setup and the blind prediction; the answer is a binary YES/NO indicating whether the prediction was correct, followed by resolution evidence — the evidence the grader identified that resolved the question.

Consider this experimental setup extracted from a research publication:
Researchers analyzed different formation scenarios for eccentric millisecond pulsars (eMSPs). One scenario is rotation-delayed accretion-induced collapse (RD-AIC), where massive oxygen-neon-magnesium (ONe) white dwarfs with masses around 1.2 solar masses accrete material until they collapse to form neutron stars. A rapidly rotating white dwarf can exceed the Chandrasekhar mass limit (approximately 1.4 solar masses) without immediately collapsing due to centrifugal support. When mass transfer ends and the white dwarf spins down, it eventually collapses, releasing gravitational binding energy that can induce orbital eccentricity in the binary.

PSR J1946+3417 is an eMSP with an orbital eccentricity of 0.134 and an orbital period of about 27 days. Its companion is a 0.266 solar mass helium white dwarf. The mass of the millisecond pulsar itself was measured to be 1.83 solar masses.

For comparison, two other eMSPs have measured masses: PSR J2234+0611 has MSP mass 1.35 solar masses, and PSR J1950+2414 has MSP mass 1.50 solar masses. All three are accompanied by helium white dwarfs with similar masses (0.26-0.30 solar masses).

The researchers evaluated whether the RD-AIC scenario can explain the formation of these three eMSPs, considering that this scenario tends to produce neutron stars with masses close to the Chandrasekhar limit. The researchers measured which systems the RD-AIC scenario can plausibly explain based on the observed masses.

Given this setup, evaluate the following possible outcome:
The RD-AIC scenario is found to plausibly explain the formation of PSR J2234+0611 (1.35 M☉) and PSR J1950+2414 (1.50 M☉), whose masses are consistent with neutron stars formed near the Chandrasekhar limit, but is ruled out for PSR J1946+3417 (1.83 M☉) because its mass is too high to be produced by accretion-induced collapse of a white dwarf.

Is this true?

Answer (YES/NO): YES